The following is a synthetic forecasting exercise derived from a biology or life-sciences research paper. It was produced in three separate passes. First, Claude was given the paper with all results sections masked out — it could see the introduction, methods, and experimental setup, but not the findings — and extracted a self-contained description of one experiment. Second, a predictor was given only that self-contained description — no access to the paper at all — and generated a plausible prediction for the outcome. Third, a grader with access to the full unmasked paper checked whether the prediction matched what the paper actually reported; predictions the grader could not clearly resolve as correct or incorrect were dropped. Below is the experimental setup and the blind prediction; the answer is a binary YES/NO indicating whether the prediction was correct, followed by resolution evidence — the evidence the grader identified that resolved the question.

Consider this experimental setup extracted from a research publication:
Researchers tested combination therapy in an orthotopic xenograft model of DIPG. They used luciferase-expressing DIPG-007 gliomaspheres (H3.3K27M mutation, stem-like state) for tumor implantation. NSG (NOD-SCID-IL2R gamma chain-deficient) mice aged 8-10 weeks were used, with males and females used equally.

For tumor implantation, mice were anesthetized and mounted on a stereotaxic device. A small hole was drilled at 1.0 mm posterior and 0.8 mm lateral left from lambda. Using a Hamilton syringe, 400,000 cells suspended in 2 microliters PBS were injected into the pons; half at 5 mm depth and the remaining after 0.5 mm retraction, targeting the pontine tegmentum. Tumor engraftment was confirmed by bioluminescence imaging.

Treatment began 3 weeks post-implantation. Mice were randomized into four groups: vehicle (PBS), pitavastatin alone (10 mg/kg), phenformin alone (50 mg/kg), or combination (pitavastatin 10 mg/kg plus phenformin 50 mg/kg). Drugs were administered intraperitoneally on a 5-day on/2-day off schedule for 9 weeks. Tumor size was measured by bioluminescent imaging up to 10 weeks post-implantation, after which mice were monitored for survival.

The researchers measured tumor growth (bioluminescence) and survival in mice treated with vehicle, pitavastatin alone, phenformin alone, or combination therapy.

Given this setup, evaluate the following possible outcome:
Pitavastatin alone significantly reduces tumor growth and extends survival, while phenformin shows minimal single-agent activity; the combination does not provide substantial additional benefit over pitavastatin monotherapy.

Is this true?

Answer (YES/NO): NO